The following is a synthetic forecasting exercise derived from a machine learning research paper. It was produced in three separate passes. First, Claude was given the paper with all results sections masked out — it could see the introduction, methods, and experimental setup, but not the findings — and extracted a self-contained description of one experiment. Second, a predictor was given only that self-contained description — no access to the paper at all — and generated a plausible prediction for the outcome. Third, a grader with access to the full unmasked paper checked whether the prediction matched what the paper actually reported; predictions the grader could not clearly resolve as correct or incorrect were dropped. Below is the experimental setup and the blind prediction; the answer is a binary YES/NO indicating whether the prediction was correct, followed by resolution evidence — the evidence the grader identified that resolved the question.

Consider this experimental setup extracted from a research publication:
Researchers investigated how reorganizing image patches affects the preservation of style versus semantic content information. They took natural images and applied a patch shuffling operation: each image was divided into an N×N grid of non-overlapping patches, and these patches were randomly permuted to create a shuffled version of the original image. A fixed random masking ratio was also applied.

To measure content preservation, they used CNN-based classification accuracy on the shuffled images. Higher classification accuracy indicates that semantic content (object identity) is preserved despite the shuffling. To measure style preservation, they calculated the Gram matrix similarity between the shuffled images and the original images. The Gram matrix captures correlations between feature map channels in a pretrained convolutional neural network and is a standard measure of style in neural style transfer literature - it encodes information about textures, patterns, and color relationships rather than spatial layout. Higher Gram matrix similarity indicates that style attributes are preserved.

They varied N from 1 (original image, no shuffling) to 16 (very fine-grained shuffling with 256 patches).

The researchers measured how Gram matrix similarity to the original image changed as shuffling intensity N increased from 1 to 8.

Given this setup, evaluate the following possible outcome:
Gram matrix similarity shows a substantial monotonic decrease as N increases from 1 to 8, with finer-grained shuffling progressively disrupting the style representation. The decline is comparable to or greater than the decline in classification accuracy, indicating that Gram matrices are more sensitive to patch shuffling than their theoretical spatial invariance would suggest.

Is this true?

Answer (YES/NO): NO